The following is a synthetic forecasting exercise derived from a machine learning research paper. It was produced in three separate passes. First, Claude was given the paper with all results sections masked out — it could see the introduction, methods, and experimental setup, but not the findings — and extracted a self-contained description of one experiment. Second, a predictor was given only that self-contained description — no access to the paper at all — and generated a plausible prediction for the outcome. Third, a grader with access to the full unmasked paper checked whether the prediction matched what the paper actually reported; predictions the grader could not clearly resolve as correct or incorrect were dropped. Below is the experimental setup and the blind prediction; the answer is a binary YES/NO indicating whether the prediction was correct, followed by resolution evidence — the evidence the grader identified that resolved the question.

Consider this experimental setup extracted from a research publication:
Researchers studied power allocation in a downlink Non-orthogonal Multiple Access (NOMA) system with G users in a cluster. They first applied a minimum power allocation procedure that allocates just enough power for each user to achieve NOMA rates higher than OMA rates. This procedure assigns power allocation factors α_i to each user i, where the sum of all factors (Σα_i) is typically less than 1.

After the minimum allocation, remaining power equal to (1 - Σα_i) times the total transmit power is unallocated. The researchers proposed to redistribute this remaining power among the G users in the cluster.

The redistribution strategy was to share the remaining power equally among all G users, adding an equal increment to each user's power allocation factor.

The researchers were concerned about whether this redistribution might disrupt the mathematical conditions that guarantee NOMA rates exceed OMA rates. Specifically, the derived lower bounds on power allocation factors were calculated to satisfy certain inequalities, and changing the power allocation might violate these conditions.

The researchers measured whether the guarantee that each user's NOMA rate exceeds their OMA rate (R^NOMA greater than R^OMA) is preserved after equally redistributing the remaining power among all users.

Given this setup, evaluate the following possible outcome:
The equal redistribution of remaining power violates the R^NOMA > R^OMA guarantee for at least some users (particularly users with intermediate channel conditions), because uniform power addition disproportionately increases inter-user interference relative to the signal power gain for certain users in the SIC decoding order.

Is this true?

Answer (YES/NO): NO